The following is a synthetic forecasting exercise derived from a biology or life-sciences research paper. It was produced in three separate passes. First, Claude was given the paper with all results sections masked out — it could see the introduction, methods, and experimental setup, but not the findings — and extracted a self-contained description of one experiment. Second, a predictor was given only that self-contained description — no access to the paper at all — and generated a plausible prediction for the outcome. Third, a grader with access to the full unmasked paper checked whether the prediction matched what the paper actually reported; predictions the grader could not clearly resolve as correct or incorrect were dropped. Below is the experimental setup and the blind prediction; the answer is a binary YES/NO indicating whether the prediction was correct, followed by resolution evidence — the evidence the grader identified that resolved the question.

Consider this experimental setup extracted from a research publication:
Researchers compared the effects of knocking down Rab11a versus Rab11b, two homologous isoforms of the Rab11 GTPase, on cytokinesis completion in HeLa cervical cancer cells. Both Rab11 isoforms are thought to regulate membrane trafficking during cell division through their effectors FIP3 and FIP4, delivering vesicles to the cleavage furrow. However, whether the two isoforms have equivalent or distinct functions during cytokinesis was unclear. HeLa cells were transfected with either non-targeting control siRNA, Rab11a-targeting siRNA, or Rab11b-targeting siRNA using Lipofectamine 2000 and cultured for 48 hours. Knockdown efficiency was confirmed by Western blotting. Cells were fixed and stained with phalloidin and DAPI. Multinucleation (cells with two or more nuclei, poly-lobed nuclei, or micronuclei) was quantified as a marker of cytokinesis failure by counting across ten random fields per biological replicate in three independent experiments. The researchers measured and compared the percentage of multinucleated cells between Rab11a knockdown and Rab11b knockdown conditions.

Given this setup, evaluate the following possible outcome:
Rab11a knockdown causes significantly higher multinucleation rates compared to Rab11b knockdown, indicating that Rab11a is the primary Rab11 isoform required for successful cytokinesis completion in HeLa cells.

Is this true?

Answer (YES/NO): NO